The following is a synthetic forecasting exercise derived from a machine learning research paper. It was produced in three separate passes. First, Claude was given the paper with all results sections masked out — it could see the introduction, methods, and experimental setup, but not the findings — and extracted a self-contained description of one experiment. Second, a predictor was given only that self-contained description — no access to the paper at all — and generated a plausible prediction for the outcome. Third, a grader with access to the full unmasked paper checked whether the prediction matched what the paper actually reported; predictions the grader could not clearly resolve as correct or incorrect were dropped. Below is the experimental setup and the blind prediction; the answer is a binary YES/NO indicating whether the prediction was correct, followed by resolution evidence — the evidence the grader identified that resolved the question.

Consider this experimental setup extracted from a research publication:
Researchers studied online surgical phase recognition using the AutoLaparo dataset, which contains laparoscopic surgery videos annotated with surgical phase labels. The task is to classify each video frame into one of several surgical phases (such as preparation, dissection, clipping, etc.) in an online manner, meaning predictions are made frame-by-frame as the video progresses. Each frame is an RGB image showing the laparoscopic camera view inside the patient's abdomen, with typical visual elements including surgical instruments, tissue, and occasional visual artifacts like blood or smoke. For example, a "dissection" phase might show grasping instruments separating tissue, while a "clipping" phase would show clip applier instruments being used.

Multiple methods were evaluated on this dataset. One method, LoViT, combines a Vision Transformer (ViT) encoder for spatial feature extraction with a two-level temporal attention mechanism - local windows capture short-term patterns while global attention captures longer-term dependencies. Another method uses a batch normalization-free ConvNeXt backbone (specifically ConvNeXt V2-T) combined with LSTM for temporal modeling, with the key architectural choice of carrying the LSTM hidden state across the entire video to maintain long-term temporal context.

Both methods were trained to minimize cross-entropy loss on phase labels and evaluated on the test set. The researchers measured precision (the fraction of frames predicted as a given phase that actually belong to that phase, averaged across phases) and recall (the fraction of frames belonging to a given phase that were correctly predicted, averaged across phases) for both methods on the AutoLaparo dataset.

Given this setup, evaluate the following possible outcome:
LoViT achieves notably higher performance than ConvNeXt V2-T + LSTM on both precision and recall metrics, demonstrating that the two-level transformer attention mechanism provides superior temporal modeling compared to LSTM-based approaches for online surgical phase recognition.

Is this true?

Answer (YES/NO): NO